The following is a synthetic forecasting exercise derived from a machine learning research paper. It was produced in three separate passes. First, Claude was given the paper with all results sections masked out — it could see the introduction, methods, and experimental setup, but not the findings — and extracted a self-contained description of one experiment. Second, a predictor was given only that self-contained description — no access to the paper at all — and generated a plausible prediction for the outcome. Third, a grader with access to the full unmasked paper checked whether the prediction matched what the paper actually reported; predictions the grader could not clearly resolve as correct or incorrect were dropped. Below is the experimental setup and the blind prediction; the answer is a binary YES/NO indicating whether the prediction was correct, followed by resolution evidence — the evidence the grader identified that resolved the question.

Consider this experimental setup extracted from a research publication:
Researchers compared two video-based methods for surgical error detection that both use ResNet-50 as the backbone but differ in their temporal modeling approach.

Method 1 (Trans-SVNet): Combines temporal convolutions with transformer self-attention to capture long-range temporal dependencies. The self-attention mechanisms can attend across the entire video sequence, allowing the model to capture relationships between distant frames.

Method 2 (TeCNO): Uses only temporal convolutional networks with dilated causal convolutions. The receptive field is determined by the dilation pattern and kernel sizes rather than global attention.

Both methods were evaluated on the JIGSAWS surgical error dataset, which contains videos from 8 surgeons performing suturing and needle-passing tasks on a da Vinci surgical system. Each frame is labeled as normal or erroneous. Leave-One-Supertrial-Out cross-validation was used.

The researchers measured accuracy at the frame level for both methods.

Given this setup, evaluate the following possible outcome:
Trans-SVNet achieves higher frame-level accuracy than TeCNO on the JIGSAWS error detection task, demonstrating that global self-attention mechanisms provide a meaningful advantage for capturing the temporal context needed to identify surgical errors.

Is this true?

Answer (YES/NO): NO